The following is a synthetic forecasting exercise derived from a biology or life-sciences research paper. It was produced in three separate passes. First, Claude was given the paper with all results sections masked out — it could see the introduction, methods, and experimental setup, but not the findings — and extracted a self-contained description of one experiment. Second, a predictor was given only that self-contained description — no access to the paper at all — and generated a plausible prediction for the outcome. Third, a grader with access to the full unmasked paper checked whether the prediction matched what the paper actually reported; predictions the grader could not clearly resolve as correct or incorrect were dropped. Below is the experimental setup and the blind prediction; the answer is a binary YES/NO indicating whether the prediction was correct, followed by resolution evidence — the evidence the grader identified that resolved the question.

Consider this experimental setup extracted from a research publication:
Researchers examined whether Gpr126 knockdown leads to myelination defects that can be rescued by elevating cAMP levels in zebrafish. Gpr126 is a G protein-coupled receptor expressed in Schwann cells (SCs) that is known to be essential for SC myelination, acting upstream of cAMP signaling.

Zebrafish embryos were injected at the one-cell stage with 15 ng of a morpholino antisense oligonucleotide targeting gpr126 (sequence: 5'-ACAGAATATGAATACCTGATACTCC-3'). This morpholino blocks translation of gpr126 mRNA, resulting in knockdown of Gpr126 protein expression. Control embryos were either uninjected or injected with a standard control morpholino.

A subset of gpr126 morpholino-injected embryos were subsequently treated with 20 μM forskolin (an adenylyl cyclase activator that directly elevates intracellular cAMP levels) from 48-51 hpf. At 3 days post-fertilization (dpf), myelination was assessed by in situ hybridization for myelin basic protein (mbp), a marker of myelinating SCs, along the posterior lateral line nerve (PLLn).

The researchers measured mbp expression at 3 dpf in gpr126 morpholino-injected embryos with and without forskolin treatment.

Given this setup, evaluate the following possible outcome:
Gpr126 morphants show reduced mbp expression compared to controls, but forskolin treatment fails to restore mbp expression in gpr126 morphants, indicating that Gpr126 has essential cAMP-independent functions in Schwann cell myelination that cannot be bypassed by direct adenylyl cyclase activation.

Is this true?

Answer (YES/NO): NO